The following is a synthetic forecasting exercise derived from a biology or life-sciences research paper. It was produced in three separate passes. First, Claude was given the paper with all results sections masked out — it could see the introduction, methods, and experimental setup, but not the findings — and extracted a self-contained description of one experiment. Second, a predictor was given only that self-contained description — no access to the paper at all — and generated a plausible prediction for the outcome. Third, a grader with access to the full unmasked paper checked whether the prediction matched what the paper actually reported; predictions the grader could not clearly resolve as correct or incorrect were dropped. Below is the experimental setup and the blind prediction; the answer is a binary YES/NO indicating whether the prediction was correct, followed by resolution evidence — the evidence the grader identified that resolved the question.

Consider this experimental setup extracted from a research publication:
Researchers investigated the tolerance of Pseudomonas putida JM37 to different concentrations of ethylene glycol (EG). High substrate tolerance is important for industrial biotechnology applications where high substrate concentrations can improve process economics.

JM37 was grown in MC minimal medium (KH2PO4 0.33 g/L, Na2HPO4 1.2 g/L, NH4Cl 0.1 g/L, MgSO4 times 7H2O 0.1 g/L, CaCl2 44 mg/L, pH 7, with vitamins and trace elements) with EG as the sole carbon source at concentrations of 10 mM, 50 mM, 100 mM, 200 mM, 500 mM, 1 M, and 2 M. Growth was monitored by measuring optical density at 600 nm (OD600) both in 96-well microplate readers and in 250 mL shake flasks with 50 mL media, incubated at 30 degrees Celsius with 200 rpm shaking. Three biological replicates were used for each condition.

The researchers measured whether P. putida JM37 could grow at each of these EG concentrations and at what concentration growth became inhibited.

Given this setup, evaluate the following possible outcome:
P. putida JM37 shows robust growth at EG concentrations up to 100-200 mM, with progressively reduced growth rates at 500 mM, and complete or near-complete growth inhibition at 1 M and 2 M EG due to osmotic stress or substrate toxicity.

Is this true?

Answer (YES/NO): NO